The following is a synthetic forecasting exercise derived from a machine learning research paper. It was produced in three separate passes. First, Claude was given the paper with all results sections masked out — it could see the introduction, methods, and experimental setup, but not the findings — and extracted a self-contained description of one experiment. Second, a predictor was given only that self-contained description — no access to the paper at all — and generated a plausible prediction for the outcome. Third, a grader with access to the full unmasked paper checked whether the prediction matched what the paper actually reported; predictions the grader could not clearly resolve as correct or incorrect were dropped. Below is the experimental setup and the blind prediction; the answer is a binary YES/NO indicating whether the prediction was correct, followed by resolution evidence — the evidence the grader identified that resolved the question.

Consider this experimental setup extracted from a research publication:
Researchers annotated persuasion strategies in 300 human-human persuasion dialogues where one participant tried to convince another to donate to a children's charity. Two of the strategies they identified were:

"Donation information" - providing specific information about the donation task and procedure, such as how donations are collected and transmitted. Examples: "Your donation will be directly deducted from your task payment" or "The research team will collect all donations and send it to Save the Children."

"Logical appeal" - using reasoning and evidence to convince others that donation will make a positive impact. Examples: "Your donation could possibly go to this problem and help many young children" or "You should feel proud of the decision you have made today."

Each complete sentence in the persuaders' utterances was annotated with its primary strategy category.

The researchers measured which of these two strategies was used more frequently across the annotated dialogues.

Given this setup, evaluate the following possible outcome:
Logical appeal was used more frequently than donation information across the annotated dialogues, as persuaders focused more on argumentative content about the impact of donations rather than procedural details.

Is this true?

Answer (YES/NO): NO